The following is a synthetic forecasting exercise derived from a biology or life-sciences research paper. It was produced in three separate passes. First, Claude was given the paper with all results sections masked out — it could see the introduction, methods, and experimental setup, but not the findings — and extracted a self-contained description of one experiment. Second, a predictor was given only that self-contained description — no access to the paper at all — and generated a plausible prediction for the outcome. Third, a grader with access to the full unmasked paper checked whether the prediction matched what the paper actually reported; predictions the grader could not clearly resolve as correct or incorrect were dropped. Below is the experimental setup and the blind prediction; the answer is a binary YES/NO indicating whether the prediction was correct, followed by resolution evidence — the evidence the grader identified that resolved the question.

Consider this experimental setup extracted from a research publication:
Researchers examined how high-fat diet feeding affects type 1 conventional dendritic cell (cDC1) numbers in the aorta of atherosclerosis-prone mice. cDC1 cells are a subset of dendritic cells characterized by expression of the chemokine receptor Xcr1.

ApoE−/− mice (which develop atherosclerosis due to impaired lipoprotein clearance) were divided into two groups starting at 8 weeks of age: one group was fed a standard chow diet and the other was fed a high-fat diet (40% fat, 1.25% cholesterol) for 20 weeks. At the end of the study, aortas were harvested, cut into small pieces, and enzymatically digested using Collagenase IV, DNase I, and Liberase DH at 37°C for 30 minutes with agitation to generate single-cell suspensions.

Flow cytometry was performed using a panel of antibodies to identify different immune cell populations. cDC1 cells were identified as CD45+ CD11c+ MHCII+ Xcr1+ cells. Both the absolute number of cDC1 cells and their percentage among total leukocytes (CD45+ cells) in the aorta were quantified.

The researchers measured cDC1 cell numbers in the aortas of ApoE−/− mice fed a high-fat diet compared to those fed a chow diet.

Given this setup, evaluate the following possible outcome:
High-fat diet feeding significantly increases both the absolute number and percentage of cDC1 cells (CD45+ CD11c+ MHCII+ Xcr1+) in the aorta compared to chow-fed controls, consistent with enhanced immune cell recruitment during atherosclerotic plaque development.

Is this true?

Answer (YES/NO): YES